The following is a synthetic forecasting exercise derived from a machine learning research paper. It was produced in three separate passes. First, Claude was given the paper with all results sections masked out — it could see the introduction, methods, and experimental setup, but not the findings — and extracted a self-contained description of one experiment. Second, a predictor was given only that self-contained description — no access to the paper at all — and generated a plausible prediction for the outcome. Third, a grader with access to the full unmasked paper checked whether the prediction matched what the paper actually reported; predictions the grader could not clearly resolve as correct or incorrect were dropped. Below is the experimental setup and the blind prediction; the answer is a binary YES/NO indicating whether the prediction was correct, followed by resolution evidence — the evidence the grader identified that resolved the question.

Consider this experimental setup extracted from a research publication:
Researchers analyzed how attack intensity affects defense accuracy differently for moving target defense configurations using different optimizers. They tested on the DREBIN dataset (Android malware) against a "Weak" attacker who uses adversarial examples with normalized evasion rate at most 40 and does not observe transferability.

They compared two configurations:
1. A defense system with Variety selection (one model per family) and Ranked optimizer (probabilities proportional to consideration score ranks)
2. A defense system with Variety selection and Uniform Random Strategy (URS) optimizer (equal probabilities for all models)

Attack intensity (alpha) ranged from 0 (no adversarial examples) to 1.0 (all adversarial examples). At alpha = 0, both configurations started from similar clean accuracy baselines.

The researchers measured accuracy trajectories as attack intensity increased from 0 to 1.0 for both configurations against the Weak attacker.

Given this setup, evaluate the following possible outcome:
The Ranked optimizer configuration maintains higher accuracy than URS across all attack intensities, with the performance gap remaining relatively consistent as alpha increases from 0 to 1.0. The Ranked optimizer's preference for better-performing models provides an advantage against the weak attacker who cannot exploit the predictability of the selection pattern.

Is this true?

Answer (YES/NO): NO